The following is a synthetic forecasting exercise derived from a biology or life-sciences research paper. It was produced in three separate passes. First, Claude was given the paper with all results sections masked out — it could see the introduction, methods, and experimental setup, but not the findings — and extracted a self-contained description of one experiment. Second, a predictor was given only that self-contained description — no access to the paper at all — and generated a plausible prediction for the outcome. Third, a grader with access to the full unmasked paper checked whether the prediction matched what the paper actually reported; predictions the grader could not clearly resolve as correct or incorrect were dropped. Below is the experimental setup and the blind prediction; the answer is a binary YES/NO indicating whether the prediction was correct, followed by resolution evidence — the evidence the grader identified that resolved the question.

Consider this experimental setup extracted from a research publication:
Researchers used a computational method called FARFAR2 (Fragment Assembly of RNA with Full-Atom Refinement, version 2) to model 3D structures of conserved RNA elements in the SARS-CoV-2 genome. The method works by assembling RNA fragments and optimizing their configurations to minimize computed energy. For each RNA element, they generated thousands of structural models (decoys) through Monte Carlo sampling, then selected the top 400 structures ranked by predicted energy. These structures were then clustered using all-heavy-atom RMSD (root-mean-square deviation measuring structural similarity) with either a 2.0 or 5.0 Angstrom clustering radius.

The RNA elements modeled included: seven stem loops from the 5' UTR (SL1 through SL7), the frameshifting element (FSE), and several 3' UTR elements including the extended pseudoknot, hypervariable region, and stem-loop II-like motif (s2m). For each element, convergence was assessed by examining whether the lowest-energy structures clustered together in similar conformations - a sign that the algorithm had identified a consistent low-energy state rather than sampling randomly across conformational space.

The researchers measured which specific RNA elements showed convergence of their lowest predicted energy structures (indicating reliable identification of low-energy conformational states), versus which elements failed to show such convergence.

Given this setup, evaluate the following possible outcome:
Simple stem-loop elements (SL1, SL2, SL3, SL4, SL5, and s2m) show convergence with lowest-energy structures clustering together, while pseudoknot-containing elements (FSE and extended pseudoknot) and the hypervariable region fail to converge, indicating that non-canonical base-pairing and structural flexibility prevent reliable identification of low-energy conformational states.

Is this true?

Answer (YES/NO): NO